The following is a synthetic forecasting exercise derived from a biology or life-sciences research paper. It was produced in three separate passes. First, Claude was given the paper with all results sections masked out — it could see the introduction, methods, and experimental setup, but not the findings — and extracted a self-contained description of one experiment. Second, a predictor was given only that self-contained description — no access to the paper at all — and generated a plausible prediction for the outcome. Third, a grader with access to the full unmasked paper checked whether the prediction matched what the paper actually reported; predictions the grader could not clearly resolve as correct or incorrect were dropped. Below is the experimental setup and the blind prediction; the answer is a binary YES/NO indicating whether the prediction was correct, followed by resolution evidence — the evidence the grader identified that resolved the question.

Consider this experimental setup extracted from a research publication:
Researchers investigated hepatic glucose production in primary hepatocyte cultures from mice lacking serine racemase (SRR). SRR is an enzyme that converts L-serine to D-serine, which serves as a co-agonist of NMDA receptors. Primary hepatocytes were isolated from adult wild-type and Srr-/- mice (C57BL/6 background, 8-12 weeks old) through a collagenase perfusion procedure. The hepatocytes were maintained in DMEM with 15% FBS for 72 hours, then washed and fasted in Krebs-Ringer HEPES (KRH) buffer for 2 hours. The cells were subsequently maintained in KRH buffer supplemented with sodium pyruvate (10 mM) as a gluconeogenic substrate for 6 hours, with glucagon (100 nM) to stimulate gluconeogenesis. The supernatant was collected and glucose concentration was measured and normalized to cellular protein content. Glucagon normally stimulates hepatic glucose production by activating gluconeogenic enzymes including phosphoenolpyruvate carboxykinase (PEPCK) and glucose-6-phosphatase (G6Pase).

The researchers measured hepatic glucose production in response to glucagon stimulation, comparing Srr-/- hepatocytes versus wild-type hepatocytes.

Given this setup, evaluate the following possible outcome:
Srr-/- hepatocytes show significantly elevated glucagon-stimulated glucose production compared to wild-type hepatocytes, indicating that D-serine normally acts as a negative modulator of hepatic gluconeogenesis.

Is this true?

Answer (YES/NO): NO